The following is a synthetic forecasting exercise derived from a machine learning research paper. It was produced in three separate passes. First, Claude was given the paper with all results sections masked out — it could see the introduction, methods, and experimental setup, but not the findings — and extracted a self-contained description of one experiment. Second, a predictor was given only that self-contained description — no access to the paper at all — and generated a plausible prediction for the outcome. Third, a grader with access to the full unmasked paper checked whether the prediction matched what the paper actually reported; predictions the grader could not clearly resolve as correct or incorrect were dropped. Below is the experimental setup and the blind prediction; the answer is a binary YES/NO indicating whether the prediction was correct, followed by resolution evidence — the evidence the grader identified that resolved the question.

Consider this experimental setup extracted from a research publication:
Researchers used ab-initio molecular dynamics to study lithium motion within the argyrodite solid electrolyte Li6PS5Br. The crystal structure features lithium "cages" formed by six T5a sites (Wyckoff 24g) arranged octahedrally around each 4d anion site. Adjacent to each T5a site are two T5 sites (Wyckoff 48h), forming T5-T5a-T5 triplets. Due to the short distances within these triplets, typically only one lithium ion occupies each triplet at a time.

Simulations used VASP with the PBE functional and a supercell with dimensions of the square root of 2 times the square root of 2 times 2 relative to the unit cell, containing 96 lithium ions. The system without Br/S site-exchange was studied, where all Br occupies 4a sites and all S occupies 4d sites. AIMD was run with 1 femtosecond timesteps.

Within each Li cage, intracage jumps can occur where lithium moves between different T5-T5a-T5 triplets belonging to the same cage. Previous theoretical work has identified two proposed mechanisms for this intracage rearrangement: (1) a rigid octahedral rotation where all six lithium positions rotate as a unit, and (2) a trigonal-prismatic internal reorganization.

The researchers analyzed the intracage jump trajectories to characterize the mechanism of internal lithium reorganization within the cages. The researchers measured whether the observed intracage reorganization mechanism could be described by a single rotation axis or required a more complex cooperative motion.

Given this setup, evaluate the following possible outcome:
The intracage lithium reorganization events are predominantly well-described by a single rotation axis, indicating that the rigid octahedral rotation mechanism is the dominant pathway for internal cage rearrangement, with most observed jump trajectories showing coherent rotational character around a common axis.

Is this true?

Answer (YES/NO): NO